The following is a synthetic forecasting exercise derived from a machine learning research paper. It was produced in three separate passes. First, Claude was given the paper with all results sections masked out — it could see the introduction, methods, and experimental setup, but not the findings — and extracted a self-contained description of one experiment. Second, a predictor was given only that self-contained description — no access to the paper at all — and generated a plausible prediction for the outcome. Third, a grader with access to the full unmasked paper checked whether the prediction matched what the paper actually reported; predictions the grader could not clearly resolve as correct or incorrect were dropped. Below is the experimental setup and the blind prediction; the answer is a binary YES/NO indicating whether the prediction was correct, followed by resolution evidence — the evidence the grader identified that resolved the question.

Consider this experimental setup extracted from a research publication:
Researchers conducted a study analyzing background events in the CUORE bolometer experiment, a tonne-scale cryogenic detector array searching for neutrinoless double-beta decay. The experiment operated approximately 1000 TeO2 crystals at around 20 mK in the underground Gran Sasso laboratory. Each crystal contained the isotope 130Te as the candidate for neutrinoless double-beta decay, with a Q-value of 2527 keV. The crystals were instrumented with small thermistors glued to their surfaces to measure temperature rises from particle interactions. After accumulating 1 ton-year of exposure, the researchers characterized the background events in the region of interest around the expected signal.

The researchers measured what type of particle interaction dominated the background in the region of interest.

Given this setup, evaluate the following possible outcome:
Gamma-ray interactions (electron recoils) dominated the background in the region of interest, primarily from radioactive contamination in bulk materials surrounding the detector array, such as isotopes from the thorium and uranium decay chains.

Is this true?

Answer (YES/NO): NO